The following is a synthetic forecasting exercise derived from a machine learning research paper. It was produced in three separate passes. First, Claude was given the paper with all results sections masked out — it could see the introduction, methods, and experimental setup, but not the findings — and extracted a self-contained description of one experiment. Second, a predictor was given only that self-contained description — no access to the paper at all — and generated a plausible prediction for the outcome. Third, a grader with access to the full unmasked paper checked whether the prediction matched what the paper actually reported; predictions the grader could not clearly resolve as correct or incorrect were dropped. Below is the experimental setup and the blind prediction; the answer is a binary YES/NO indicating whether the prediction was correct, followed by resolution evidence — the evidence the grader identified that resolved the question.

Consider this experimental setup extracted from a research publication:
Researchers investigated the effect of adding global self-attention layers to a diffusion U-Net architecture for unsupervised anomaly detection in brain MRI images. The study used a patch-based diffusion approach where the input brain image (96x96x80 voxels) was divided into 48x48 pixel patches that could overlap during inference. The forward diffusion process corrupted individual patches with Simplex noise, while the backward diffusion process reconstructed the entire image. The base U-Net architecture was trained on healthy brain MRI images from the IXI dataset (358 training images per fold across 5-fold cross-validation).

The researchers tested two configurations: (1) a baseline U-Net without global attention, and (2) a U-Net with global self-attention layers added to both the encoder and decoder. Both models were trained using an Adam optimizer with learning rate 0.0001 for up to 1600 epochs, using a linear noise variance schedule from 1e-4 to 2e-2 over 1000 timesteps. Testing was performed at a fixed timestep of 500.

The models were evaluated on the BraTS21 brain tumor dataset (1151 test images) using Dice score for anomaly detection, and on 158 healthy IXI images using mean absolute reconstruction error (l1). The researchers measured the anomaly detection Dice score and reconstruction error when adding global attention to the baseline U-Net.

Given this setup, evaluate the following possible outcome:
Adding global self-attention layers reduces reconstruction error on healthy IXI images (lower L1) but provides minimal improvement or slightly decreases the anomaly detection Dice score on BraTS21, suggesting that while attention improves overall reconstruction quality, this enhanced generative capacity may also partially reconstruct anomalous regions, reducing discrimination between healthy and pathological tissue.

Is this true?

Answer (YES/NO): NO